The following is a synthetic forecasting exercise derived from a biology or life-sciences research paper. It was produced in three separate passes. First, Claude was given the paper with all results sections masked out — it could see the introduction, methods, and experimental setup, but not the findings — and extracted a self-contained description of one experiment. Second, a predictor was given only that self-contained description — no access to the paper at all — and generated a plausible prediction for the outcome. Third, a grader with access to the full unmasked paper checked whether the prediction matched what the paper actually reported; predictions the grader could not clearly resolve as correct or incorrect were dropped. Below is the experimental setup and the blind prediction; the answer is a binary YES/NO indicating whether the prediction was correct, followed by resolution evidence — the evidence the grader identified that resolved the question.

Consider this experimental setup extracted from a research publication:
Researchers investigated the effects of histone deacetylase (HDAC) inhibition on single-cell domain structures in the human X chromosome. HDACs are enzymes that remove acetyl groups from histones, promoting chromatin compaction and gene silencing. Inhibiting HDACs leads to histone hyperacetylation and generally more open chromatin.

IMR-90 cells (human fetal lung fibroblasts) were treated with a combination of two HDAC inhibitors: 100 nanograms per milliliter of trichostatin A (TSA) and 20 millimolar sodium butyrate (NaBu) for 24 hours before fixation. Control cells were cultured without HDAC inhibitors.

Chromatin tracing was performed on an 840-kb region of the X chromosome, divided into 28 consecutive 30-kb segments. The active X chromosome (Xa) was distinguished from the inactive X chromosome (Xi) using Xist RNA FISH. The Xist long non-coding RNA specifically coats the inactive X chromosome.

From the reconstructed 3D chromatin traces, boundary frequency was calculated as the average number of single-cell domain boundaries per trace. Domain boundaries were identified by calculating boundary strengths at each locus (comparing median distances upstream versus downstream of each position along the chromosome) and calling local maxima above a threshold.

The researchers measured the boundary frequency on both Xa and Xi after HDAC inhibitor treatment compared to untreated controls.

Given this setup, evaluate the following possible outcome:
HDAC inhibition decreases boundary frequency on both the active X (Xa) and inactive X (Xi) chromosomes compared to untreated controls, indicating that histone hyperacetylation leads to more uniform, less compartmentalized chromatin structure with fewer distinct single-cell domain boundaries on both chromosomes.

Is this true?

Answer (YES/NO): NO